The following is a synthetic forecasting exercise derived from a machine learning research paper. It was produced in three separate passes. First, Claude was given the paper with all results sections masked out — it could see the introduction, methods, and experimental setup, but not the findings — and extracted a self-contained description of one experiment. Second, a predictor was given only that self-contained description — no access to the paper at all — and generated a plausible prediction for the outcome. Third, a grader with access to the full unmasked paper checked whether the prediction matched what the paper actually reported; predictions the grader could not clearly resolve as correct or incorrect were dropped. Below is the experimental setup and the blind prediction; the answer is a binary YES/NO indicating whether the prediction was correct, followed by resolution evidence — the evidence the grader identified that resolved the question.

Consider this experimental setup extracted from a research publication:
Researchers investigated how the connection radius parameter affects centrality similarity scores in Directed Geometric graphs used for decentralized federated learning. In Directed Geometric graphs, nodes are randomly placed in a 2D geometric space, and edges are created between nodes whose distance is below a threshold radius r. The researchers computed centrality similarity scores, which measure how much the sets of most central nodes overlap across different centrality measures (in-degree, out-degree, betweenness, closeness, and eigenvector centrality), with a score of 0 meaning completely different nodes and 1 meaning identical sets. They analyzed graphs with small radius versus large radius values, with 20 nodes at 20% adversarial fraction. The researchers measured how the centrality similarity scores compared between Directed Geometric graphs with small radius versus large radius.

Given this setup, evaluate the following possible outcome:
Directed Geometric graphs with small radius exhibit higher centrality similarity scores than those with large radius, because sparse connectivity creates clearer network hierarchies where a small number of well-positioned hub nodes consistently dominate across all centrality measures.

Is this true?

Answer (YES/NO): NO